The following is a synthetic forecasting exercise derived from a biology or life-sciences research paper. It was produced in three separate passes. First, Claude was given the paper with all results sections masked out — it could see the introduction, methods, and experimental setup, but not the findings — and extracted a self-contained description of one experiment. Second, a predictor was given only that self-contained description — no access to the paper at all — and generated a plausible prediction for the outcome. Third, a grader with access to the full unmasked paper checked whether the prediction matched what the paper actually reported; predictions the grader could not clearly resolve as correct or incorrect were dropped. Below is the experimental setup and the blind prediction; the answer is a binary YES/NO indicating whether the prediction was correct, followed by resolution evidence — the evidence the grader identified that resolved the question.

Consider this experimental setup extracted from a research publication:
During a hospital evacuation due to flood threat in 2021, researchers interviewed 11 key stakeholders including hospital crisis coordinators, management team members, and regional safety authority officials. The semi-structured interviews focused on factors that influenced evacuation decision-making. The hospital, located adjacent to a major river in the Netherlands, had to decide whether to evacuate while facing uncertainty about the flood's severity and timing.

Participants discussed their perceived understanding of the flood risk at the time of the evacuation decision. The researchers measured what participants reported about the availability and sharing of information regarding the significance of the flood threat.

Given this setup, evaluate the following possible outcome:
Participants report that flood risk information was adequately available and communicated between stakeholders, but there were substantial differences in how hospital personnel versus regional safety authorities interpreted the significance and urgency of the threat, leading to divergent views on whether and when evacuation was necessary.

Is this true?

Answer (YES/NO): NO